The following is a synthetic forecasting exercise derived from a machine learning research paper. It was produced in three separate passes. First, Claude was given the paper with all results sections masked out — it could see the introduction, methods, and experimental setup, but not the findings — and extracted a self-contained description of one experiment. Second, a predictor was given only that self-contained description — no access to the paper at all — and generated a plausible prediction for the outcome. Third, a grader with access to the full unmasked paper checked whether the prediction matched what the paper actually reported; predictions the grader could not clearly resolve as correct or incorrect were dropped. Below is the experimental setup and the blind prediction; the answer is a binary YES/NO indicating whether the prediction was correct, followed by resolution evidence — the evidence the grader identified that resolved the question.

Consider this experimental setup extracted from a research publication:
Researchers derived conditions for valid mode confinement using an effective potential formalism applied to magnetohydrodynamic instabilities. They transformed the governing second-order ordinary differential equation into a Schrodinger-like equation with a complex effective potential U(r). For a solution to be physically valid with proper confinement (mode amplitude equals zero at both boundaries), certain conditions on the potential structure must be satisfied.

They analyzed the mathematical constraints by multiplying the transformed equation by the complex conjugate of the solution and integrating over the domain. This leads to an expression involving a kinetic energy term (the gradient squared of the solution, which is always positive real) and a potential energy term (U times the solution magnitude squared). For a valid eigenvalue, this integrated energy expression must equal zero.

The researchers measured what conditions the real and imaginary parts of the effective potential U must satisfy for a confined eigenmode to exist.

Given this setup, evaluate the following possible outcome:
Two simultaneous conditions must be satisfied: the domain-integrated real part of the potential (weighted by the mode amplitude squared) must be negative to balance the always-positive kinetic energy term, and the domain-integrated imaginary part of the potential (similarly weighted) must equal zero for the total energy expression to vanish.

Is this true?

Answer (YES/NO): YES